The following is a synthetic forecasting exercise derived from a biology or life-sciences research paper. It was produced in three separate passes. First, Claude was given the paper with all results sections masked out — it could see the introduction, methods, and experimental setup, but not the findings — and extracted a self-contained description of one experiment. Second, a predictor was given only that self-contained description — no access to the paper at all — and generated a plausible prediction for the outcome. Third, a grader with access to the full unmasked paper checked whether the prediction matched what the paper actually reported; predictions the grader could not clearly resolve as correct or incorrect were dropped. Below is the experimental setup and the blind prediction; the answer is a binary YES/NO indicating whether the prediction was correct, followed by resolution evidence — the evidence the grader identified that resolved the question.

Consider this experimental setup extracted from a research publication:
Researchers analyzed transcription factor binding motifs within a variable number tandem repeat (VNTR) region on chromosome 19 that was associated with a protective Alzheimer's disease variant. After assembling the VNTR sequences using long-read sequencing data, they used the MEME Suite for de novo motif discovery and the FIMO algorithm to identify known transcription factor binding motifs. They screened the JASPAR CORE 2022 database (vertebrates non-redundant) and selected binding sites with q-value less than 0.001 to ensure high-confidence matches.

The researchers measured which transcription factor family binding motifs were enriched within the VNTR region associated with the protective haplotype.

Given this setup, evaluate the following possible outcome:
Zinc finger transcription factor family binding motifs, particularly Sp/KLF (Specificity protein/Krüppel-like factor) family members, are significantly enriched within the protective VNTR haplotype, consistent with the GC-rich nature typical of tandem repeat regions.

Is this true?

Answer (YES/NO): NO